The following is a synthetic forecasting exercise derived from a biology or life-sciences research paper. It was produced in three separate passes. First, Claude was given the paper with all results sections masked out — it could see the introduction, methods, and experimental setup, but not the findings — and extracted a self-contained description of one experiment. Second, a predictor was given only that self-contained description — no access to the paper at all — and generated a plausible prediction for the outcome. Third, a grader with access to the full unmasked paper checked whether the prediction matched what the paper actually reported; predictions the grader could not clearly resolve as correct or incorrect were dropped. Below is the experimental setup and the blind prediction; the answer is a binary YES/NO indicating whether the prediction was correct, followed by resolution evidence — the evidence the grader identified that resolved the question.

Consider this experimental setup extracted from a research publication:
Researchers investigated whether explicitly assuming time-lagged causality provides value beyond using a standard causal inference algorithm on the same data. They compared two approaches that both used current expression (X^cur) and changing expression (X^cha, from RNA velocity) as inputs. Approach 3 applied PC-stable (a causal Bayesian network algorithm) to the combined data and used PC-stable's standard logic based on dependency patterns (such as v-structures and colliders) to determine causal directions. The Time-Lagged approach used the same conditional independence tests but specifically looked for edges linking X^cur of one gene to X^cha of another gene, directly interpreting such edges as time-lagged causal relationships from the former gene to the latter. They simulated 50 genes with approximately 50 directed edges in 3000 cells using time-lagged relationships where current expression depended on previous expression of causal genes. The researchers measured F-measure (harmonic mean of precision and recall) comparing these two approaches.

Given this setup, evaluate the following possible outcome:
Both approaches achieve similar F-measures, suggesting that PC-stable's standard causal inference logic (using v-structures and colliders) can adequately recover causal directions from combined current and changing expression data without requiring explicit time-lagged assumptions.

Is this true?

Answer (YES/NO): NO